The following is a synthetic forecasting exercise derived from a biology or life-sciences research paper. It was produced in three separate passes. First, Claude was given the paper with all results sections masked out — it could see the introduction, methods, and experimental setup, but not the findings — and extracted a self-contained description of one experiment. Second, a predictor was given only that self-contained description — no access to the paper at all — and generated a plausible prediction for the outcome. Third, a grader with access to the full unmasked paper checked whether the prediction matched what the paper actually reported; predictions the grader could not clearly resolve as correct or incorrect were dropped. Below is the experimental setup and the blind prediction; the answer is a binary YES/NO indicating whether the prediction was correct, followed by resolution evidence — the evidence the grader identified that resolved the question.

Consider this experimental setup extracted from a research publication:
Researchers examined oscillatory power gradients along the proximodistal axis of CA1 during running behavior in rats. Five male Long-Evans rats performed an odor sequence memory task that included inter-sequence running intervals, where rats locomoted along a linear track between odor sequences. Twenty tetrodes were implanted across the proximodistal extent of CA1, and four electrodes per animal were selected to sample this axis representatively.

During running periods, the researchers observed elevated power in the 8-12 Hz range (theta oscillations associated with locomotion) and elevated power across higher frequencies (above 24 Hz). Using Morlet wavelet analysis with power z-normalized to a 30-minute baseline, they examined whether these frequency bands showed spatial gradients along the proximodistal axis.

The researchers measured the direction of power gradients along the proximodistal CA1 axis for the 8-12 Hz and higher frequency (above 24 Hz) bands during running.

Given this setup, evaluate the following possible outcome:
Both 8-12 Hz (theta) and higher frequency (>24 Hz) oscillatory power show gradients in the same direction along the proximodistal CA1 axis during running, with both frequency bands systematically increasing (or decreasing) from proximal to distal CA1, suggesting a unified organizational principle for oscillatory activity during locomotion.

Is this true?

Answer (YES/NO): NO